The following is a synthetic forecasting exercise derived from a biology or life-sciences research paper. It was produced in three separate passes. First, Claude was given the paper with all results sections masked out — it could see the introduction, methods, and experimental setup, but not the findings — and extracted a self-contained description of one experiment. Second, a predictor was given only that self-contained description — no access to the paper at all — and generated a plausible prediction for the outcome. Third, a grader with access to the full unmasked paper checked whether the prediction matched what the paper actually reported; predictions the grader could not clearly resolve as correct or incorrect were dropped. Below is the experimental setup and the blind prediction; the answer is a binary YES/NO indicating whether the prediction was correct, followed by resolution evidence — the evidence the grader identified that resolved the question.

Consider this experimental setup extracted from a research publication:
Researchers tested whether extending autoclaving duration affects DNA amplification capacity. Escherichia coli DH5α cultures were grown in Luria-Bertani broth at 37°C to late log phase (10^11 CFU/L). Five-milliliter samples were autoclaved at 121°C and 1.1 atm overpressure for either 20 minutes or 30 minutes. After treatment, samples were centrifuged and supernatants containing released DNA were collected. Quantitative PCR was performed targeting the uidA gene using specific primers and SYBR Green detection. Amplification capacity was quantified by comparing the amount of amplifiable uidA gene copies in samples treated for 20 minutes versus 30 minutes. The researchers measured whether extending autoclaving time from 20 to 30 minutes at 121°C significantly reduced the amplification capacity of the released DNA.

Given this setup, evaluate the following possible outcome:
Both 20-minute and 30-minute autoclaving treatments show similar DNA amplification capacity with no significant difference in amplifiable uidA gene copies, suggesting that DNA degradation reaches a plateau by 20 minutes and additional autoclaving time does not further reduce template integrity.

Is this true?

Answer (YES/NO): YES